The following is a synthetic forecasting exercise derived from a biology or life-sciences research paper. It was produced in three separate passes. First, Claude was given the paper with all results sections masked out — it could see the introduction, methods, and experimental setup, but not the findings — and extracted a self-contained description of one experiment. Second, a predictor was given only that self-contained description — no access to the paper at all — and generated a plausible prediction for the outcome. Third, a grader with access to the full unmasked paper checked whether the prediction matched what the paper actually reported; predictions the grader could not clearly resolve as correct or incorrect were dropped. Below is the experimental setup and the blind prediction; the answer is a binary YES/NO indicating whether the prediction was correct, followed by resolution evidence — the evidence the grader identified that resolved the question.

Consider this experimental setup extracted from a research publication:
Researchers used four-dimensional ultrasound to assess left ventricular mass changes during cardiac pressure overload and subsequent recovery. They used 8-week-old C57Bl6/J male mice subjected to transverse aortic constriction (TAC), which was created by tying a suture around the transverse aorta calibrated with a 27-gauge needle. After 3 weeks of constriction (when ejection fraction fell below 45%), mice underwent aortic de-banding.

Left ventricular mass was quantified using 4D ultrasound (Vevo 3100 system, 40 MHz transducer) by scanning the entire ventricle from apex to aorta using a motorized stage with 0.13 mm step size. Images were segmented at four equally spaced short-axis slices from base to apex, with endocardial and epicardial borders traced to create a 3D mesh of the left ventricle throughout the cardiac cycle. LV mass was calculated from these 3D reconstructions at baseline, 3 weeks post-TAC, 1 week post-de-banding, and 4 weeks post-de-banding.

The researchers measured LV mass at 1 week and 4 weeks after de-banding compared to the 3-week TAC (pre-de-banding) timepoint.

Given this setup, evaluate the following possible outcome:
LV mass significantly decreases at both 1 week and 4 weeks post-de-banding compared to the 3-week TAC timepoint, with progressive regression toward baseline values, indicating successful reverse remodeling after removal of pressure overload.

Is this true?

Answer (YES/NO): NO